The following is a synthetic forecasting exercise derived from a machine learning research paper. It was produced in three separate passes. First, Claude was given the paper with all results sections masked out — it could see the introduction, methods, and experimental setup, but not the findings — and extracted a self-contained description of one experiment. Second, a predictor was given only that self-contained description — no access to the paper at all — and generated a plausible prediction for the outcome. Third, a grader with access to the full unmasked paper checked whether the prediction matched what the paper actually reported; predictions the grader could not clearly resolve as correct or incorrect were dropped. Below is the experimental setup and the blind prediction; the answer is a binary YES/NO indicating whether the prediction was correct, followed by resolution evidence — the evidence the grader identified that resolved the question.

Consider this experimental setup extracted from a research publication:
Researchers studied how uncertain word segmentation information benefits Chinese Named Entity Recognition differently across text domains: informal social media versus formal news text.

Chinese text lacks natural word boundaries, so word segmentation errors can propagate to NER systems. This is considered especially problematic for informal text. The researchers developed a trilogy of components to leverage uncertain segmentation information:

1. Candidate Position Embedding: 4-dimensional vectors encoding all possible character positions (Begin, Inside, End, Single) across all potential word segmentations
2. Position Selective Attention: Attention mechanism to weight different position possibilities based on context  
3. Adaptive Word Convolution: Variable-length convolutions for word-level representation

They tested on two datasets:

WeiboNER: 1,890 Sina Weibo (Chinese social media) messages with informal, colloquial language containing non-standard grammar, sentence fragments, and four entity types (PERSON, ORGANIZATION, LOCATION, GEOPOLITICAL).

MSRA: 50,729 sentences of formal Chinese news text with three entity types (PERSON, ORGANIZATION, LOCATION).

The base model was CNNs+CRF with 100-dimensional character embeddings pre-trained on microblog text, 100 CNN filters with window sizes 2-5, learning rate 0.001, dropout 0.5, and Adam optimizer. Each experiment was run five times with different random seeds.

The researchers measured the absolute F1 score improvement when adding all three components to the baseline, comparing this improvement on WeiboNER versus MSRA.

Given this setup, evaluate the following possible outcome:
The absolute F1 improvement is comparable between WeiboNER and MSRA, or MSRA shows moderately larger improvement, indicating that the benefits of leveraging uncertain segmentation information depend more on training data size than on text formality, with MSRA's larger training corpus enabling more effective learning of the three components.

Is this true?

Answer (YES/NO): YES